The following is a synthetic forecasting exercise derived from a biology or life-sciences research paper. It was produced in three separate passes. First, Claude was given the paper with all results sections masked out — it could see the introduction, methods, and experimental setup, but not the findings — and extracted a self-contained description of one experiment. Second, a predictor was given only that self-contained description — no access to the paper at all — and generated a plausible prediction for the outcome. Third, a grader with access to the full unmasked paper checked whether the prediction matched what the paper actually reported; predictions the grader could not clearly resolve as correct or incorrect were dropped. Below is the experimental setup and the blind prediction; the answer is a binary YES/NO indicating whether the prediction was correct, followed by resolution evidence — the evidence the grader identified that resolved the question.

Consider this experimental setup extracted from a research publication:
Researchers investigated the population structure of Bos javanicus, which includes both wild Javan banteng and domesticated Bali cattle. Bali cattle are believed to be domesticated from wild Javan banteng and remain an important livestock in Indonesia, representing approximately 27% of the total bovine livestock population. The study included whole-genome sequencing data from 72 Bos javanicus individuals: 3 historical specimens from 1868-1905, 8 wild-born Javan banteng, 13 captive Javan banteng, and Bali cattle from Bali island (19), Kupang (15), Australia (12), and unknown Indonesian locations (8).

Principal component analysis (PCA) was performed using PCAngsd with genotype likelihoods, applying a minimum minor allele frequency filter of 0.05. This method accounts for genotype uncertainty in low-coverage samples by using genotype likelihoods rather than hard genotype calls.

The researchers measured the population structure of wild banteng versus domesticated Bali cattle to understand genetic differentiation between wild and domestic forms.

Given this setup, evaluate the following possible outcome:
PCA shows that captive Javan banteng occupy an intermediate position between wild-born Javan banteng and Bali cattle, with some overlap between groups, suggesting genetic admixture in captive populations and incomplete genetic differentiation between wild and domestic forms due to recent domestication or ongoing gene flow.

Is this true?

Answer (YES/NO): NO